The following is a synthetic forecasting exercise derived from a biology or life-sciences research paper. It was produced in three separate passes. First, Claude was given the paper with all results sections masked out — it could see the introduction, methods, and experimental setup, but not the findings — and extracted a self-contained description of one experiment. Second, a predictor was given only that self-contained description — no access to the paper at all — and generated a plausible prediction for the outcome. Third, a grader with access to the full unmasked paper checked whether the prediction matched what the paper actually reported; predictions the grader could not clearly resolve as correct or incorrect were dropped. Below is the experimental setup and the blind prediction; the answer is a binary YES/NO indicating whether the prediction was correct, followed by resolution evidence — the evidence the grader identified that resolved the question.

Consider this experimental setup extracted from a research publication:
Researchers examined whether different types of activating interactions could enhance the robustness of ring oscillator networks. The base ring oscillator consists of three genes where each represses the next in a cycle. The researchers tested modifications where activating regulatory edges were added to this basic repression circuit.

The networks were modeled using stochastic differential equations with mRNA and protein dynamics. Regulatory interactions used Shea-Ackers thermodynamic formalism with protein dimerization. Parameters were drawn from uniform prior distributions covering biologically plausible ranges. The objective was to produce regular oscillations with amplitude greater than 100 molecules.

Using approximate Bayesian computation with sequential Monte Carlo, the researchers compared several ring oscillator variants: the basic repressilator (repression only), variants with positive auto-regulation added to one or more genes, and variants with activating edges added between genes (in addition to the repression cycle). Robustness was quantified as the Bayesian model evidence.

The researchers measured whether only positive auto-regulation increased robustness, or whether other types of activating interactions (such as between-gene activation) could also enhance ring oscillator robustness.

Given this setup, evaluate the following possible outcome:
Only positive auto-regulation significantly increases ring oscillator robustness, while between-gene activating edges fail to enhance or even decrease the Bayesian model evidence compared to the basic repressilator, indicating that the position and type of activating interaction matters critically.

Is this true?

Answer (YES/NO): NO